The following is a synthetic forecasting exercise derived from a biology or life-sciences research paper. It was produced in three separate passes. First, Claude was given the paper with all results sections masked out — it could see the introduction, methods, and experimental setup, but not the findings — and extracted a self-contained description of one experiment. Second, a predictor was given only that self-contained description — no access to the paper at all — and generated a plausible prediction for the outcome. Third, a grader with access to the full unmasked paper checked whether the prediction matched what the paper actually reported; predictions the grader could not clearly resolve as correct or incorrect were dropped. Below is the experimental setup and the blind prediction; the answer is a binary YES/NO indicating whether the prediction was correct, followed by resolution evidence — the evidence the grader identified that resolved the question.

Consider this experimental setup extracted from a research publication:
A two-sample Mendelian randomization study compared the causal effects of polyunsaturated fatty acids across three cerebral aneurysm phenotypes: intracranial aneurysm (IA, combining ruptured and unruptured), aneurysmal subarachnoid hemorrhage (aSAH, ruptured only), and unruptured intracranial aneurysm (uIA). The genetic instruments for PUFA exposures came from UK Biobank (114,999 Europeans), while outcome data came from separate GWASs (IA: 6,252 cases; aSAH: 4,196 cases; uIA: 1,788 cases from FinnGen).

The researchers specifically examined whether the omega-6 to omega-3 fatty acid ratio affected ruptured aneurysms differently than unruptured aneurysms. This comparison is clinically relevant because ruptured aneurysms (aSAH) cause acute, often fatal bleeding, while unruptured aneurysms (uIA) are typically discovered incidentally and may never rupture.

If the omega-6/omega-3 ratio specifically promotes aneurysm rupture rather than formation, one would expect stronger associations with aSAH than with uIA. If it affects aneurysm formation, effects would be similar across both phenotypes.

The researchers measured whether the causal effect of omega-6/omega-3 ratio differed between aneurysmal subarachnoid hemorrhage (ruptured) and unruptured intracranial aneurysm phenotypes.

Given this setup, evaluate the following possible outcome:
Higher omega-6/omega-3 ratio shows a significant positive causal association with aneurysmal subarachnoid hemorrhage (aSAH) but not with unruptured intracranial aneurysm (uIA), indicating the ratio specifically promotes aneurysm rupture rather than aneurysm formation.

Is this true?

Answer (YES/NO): YES